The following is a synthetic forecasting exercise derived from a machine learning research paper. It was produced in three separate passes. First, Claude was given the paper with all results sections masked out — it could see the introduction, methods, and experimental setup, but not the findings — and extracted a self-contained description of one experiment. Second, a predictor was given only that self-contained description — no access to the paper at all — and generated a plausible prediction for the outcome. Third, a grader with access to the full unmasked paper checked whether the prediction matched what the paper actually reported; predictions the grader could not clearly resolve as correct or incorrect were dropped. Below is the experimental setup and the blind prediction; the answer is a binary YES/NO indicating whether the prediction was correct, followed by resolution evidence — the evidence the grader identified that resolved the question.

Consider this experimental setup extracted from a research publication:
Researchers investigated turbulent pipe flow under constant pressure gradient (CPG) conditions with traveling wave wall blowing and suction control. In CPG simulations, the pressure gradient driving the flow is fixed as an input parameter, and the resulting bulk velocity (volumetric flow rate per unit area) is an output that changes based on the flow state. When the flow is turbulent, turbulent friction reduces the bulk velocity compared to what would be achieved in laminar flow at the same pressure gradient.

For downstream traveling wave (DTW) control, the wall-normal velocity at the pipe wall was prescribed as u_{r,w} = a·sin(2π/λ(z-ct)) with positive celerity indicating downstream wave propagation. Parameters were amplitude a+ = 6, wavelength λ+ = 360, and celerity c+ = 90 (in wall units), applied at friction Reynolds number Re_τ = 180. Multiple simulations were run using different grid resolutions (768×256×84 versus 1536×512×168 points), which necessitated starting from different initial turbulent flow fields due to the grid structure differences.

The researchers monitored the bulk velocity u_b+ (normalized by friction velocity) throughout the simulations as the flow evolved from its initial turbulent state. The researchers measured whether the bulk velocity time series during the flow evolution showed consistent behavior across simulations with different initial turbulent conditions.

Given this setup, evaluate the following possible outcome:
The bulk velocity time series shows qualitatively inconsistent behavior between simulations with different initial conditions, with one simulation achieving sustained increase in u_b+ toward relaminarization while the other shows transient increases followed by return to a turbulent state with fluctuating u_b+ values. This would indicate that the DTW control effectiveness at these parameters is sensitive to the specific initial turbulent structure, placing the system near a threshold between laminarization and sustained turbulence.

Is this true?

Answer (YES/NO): NO